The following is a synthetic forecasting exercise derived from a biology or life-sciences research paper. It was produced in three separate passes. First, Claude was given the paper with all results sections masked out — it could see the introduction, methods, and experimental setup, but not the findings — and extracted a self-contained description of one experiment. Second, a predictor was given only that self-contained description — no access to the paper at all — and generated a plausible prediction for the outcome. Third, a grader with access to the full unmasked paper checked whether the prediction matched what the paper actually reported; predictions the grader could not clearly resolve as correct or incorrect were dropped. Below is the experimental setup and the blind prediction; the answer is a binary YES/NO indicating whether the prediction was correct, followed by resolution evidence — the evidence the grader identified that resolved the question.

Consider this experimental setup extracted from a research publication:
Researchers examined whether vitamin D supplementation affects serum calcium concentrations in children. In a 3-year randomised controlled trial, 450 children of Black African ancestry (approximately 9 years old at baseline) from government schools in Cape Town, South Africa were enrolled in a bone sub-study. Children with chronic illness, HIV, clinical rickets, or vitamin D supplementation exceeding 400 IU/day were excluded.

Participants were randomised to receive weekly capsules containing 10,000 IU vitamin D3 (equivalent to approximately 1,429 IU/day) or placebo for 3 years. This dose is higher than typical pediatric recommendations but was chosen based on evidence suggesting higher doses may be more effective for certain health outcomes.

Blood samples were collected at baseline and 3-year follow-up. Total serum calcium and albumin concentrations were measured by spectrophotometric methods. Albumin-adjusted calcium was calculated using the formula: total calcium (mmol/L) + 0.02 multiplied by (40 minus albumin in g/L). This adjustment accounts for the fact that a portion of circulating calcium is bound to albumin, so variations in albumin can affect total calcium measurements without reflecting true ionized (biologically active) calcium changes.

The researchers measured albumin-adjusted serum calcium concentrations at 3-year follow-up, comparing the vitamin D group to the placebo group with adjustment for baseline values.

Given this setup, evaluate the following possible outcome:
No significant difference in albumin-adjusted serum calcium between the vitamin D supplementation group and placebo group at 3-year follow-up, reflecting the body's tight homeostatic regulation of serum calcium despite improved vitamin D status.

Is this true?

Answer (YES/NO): YES